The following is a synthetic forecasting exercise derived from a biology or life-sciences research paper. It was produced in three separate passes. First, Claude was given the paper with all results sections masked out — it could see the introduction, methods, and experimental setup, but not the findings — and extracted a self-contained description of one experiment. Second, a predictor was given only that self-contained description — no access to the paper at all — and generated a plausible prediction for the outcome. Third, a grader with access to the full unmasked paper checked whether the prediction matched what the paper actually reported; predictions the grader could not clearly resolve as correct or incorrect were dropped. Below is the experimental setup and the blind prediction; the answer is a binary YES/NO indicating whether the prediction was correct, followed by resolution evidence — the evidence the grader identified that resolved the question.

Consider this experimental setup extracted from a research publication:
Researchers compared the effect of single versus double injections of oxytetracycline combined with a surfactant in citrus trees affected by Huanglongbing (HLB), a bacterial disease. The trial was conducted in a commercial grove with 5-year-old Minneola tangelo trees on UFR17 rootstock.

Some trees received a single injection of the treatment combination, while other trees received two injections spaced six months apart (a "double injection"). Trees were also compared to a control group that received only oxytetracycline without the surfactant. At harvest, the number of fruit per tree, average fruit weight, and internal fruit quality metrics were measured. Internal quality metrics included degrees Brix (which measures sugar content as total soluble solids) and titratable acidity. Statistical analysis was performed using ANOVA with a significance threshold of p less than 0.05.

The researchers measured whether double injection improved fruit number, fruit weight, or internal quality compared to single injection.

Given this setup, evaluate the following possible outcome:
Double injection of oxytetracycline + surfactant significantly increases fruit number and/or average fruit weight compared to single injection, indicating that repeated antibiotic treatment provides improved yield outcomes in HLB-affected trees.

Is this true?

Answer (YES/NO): YES